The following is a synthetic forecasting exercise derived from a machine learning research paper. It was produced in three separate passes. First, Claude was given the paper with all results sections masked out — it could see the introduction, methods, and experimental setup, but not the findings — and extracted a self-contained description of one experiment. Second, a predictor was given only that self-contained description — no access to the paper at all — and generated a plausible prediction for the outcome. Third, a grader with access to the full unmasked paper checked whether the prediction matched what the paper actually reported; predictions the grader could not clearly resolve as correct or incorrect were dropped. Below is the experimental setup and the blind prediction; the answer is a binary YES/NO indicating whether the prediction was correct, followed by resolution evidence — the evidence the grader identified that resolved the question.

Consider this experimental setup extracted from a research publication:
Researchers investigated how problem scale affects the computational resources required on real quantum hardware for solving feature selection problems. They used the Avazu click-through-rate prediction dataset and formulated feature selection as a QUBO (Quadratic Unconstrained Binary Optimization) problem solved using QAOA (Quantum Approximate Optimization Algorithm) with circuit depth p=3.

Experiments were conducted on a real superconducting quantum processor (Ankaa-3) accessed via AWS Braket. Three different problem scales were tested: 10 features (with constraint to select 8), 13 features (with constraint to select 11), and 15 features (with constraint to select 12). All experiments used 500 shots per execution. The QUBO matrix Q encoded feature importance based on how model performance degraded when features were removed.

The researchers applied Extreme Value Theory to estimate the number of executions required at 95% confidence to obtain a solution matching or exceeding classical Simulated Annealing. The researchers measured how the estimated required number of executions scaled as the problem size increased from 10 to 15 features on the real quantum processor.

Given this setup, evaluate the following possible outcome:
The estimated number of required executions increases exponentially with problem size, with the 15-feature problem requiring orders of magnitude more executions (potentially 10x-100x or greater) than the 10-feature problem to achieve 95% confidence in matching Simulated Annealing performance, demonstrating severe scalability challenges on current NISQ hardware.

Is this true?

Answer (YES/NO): NO